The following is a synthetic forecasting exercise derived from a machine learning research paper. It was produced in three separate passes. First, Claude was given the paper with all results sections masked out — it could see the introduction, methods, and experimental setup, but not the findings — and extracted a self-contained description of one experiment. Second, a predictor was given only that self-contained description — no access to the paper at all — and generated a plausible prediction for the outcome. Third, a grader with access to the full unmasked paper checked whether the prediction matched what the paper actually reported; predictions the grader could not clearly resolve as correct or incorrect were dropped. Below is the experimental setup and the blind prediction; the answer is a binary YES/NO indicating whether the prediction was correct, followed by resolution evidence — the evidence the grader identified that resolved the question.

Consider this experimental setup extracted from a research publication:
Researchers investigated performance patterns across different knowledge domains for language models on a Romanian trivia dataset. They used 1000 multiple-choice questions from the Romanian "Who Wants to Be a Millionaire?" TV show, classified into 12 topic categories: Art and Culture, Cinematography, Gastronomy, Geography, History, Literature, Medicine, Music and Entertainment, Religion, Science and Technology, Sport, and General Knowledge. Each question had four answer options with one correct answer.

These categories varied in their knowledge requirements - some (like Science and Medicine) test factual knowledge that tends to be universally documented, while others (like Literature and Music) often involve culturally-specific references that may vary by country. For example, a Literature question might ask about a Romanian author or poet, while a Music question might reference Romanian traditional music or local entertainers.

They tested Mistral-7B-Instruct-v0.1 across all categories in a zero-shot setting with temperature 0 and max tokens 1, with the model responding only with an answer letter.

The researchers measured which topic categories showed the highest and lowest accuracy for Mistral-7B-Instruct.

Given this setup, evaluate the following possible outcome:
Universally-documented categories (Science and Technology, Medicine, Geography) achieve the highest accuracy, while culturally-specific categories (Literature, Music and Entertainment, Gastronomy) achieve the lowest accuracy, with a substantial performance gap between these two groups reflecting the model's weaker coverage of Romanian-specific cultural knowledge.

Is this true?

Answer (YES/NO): NO